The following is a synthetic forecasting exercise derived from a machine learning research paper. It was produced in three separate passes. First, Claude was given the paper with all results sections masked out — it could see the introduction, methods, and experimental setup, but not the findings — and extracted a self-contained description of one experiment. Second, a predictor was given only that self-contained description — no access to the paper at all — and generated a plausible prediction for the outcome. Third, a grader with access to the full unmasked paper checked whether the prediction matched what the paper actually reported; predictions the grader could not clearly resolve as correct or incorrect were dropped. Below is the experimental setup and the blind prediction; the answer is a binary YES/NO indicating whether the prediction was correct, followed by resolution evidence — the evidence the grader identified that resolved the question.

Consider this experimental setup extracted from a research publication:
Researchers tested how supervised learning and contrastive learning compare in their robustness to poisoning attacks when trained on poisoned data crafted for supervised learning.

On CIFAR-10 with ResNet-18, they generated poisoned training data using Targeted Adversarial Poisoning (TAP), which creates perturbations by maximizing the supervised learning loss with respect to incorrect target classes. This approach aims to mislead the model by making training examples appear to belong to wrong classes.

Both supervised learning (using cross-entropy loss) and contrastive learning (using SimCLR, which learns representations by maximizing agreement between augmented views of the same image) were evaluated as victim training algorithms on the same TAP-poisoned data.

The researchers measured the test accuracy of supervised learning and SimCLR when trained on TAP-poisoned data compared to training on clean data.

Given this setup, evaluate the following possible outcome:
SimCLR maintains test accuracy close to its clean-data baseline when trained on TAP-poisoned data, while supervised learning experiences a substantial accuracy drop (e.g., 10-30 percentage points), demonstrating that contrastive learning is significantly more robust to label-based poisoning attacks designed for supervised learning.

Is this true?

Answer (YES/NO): NO